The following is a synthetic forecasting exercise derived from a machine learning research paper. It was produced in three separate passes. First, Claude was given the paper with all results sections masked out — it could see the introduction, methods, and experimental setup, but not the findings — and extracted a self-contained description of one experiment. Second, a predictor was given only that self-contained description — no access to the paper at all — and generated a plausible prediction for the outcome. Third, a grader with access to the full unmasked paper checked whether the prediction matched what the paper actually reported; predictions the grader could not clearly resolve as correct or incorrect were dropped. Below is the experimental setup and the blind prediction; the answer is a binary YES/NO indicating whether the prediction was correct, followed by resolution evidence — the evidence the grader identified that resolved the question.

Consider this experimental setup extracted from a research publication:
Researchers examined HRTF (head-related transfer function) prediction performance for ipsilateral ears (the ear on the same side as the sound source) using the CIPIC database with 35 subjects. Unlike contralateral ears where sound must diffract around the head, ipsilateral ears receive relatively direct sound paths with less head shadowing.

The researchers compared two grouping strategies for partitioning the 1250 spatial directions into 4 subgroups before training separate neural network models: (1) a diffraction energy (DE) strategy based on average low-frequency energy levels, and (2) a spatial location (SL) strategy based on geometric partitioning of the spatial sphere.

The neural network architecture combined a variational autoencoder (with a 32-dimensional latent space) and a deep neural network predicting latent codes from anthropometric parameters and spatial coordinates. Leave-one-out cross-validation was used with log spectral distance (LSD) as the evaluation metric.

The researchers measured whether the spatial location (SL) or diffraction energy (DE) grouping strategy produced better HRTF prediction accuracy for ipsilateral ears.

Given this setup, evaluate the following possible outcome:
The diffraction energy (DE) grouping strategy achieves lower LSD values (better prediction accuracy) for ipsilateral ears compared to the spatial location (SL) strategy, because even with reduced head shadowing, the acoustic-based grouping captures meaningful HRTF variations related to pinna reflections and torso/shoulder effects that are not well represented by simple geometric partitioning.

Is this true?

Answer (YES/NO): NO